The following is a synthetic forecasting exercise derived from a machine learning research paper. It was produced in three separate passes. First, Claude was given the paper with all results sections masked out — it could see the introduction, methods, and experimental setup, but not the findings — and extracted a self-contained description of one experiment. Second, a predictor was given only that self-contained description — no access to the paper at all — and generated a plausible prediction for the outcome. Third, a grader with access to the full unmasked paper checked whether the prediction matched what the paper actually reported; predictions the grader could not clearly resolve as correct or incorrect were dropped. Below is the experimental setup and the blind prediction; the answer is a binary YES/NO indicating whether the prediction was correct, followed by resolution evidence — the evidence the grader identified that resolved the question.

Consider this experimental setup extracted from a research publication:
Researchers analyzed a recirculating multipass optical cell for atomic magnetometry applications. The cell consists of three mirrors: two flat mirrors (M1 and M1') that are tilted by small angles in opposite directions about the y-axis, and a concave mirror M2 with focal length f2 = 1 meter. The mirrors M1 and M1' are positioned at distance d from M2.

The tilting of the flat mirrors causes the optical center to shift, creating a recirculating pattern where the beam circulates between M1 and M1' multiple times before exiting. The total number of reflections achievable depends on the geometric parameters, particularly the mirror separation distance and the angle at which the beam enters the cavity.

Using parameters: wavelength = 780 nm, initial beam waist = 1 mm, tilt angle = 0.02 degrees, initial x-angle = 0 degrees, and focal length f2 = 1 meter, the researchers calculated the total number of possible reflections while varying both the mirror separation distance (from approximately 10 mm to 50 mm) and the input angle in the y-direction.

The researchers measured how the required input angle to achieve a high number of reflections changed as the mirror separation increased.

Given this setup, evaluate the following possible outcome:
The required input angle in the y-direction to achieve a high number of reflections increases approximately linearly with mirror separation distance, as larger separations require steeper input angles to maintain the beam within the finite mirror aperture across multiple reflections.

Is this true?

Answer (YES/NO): NO